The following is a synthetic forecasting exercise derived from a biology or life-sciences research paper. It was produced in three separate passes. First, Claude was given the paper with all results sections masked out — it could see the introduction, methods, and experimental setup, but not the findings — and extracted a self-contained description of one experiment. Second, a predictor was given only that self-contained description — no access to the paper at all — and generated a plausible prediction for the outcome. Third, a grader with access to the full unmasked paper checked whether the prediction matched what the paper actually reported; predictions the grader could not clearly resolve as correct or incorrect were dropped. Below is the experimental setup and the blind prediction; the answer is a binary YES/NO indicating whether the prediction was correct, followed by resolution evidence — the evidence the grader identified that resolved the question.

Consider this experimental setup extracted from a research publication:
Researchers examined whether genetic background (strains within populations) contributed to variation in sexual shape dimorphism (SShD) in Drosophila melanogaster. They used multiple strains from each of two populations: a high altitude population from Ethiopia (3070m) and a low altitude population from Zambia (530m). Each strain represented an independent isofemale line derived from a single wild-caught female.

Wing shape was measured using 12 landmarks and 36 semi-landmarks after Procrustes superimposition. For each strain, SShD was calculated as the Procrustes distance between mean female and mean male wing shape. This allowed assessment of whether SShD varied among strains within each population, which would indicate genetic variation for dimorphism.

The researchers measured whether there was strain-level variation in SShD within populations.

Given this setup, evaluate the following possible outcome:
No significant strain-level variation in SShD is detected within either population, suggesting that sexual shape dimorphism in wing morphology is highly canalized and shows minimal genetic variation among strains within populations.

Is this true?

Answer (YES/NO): NO